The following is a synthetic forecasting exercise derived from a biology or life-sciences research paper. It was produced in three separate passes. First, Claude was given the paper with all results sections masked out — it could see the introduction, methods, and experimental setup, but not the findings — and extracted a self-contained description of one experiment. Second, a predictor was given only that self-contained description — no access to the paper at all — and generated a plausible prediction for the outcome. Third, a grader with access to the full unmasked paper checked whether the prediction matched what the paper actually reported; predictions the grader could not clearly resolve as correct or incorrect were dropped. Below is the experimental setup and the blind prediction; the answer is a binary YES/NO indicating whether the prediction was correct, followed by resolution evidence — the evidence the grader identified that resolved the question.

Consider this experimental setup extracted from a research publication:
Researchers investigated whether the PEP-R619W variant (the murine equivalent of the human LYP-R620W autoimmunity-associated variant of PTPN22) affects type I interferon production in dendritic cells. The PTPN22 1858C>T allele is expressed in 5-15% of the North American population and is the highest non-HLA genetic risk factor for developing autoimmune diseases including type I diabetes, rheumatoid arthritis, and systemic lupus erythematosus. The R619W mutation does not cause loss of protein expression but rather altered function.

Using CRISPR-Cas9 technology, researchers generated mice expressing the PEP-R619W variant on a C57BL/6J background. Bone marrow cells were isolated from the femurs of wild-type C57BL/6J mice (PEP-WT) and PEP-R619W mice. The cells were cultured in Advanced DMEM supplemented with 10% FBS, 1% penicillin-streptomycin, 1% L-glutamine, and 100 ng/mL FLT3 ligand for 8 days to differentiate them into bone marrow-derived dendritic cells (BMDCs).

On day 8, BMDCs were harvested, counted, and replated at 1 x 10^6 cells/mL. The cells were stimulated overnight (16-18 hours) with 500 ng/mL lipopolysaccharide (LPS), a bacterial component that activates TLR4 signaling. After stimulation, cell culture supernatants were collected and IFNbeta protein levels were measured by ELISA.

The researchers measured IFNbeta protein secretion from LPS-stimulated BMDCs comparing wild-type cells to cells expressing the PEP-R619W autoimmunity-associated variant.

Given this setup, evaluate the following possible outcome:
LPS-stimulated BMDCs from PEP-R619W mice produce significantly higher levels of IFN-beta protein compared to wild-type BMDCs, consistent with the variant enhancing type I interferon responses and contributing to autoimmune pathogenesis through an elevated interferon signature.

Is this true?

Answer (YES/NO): NO